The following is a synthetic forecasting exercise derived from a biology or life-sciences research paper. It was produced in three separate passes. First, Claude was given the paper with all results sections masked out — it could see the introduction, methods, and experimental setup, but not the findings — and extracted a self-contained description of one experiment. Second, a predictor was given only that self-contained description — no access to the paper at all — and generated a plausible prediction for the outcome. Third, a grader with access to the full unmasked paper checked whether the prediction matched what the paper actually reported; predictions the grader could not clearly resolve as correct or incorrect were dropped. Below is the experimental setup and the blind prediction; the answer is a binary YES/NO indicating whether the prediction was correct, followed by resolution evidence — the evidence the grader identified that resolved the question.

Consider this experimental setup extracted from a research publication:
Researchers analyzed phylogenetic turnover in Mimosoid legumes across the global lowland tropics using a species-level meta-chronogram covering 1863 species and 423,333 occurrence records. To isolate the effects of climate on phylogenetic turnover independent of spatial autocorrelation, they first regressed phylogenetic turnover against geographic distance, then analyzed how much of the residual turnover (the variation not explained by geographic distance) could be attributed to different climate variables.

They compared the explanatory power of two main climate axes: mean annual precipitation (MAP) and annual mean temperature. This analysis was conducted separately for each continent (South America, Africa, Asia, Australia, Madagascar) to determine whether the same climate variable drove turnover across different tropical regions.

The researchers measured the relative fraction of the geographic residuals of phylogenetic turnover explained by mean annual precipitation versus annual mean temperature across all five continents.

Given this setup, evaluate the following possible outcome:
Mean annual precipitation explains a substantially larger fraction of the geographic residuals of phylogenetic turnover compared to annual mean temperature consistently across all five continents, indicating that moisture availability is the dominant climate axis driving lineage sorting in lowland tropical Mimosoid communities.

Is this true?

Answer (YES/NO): YES